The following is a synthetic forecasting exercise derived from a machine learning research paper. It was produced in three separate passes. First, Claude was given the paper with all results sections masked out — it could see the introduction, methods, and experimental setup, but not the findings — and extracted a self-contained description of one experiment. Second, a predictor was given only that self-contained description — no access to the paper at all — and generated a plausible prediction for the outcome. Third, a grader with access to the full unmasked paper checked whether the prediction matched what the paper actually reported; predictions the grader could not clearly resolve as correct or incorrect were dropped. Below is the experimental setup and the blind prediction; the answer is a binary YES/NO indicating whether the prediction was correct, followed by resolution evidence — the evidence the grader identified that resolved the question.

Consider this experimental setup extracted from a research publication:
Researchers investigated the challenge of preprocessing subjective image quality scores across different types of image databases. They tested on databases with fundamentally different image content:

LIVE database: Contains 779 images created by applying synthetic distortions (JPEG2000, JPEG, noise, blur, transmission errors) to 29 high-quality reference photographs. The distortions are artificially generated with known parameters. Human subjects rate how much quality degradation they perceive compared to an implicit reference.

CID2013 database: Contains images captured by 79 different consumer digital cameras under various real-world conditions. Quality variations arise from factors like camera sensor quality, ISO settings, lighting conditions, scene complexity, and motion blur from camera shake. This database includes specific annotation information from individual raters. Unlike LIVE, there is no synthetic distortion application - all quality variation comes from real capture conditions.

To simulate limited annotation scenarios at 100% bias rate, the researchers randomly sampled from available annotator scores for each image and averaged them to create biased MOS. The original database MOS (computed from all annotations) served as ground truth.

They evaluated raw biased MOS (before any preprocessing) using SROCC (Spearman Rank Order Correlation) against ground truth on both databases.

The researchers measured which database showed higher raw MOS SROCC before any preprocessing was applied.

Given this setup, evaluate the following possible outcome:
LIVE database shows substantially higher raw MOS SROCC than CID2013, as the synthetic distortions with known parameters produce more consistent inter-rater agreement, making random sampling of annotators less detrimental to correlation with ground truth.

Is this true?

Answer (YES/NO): YES